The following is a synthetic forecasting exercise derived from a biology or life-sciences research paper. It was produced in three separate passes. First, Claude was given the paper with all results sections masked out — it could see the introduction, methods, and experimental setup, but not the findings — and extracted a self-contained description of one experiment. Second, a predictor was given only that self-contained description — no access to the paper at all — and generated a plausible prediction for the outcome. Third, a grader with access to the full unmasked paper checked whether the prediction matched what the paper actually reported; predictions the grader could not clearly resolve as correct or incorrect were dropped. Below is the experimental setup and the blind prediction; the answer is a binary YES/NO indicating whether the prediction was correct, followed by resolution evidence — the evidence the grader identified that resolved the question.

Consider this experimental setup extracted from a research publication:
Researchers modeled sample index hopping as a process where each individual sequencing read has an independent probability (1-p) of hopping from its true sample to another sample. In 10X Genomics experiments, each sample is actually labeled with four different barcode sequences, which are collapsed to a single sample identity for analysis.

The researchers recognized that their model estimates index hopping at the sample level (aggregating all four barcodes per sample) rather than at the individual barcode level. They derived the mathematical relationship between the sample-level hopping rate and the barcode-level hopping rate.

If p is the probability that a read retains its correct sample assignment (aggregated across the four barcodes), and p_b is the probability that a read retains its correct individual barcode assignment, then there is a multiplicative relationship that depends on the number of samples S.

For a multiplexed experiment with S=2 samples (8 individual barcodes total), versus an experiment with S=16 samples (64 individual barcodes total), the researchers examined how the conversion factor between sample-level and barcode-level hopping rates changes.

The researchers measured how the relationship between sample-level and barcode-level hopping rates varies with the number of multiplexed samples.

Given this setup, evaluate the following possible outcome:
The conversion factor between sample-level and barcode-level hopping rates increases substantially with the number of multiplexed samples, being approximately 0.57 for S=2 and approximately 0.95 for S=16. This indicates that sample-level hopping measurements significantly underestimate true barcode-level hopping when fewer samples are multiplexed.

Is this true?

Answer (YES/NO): NO